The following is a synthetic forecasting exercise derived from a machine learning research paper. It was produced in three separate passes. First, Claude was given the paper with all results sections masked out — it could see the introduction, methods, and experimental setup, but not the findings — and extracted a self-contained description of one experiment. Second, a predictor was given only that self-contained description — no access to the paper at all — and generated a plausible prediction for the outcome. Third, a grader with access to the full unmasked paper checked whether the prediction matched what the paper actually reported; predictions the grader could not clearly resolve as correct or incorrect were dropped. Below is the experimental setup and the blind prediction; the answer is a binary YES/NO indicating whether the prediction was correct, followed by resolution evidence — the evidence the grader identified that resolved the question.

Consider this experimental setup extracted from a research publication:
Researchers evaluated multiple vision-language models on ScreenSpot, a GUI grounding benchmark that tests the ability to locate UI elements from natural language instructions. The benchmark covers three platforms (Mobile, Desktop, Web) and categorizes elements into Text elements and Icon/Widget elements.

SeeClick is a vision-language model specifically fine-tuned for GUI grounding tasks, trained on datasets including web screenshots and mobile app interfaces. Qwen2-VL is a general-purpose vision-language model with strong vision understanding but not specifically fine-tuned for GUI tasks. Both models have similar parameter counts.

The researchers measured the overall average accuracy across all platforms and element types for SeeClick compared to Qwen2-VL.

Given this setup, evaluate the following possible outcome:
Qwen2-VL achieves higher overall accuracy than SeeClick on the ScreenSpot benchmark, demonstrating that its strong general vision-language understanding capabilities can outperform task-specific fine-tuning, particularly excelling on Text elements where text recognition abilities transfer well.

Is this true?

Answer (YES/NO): NO